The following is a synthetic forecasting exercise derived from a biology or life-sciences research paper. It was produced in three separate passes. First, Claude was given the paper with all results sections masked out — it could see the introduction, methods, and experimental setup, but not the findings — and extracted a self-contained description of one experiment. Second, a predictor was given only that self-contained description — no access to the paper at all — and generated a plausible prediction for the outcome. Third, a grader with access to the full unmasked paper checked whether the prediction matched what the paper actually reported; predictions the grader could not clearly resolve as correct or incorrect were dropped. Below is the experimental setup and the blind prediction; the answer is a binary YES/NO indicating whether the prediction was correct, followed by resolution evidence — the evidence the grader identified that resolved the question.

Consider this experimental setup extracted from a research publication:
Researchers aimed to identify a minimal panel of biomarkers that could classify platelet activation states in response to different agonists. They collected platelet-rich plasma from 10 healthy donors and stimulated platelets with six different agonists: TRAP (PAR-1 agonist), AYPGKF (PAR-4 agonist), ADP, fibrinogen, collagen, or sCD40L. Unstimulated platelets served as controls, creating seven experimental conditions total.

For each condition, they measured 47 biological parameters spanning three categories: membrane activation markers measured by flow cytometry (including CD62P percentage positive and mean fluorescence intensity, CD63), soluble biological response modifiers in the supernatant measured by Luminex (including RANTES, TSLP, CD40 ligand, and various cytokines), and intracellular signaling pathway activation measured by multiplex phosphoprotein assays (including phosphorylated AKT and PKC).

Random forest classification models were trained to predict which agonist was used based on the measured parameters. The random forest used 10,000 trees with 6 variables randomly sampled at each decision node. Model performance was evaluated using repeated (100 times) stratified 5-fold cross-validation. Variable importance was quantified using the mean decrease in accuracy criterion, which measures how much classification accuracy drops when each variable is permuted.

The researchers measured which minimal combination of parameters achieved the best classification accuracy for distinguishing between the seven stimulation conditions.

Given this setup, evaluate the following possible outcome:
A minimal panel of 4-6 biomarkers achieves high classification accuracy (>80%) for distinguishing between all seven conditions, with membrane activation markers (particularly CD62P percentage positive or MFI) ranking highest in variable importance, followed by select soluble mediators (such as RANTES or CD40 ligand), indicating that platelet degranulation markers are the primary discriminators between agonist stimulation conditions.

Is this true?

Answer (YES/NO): NO